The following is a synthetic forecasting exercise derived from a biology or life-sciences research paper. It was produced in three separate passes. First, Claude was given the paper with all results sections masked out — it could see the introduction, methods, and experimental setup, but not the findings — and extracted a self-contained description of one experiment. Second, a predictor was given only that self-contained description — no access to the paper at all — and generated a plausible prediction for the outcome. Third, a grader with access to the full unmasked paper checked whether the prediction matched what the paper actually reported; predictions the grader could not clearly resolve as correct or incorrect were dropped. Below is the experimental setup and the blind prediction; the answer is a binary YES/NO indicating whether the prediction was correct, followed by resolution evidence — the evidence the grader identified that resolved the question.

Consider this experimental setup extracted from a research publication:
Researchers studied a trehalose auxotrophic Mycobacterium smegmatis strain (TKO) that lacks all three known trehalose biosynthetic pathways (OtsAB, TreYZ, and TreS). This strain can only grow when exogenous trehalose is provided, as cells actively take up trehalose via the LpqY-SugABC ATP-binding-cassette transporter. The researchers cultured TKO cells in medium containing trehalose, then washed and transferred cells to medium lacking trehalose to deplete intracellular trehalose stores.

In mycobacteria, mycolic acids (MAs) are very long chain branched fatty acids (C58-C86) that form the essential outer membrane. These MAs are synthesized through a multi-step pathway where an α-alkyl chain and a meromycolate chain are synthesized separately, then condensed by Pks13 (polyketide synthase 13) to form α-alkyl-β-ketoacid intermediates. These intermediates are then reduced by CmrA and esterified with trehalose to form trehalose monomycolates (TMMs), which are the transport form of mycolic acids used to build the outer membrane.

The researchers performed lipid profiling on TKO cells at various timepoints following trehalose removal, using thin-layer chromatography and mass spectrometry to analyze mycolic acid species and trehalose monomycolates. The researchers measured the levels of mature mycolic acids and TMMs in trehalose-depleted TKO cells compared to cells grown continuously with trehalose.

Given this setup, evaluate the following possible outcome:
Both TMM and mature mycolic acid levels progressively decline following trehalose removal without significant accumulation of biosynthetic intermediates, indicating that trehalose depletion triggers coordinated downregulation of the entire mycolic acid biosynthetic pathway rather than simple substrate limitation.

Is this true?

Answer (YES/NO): NO